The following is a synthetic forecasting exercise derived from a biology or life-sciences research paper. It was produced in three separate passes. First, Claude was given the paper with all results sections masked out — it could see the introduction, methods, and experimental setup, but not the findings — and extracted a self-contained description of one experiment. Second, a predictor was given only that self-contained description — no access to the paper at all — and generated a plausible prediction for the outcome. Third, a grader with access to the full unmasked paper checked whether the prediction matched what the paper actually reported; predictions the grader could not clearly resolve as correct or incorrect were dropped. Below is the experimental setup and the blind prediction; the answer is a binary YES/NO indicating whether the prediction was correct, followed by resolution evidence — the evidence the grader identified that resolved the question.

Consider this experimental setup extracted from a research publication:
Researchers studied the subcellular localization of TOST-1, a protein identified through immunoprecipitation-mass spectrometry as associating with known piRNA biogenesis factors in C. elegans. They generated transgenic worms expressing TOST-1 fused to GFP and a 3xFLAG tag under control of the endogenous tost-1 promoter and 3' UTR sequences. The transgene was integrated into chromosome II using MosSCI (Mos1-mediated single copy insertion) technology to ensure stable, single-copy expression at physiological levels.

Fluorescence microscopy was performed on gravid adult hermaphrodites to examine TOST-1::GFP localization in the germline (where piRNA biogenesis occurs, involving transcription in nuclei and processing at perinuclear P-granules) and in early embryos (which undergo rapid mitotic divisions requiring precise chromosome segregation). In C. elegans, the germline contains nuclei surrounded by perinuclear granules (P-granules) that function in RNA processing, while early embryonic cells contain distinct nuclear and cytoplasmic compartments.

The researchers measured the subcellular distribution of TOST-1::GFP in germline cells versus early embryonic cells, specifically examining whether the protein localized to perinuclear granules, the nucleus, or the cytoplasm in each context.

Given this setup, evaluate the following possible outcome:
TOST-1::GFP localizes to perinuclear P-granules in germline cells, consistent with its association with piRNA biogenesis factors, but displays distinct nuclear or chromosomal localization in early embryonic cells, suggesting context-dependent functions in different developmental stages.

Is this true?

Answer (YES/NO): NO